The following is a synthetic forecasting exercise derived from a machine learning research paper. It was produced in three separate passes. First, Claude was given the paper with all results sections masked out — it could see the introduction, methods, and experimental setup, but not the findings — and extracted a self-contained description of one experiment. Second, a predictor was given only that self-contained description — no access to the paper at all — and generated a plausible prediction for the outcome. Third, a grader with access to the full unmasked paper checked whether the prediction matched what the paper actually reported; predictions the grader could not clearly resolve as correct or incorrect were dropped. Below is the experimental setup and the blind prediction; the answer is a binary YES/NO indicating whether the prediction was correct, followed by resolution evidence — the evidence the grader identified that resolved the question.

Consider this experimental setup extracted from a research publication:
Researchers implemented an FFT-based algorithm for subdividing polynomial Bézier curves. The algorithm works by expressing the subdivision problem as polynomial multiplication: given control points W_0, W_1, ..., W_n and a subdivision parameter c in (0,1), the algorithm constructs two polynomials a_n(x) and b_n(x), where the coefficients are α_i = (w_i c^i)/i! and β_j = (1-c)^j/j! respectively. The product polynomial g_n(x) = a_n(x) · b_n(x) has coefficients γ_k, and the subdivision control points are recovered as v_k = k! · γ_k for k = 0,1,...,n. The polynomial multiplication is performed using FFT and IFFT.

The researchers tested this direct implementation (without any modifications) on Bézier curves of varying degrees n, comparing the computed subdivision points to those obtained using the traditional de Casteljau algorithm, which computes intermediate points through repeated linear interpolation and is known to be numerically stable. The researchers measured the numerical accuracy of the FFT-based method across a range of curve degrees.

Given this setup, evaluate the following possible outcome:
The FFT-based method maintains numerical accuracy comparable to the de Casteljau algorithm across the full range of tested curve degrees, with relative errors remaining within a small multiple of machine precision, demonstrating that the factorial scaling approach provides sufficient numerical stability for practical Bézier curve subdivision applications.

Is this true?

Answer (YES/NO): NO